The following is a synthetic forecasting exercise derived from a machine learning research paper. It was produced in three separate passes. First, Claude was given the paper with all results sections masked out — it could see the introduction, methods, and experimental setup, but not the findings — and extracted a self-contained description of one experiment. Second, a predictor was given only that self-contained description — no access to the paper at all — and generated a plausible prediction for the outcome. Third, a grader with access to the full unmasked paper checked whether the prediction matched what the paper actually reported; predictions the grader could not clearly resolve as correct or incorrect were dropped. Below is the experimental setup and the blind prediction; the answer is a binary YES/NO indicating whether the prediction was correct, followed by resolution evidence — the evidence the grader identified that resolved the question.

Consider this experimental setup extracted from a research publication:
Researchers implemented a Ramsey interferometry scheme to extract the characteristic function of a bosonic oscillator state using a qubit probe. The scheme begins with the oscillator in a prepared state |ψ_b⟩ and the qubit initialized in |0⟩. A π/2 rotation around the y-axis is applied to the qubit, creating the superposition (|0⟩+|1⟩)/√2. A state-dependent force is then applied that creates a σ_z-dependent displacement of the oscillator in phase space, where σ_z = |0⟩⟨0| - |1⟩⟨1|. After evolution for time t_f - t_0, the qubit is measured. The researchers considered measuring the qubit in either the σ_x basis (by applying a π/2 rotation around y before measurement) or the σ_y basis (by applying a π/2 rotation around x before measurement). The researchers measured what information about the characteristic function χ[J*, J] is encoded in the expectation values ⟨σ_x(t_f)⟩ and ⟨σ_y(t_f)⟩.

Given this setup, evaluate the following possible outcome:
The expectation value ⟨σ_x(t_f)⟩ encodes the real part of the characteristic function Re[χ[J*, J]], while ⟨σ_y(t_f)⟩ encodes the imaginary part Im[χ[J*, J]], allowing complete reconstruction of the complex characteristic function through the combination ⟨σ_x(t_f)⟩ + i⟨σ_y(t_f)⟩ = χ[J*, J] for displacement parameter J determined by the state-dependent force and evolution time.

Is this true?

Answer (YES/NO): YES